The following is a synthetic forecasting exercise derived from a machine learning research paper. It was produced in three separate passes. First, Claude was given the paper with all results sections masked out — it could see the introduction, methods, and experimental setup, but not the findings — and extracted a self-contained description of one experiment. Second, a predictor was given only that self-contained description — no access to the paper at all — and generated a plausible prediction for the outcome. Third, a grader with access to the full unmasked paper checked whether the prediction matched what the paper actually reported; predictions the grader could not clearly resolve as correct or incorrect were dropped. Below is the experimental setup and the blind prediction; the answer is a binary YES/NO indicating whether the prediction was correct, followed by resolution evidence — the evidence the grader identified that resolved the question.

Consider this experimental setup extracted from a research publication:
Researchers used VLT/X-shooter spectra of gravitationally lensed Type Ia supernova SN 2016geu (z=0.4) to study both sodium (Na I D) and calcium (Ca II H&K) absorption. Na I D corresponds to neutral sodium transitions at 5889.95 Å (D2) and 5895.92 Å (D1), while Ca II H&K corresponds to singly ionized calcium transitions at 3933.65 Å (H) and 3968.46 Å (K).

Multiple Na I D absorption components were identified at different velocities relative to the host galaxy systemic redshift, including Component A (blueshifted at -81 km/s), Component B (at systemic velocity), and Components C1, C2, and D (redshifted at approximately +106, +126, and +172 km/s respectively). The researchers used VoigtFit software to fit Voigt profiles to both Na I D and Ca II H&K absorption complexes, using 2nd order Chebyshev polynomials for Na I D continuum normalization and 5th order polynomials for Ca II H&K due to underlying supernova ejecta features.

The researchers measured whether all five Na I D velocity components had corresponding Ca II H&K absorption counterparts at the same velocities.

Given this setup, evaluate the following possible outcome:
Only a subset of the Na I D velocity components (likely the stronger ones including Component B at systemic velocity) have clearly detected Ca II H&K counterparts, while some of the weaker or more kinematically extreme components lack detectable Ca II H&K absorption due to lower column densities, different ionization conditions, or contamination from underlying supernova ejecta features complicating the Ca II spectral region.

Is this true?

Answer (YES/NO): NO